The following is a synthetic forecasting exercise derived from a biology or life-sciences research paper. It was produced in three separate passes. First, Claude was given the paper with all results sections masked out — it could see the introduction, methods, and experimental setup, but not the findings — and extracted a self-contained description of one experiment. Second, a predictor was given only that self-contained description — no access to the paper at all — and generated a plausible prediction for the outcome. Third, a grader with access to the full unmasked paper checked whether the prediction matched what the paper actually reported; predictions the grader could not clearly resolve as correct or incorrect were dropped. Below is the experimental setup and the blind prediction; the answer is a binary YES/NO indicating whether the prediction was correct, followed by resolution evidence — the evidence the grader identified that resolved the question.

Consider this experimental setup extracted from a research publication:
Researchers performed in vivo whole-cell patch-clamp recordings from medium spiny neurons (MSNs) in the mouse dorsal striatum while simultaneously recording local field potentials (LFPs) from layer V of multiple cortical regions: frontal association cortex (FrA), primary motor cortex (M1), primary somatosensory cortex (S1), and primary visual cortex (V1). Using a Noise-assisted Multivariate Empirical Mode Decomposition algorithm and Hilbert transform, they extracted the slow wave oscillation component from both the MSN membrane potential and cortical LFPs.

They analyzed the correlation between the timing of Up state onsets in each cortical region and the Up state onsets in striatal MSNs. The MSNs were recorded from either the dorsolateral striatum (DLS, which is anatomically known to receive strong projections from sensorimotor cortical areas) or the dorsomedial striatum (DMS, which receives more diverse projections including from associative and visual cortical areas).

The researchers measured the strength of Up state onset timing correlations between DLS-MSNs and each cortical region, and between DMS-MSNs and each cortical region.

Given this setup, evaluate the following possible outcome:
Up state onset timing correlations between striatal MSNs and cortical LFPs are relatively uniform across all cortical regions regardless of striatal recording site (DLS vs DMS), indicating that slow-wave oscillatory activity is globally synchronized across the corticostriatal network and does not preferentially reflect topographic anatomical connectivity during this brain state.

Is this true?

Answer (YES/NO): NO